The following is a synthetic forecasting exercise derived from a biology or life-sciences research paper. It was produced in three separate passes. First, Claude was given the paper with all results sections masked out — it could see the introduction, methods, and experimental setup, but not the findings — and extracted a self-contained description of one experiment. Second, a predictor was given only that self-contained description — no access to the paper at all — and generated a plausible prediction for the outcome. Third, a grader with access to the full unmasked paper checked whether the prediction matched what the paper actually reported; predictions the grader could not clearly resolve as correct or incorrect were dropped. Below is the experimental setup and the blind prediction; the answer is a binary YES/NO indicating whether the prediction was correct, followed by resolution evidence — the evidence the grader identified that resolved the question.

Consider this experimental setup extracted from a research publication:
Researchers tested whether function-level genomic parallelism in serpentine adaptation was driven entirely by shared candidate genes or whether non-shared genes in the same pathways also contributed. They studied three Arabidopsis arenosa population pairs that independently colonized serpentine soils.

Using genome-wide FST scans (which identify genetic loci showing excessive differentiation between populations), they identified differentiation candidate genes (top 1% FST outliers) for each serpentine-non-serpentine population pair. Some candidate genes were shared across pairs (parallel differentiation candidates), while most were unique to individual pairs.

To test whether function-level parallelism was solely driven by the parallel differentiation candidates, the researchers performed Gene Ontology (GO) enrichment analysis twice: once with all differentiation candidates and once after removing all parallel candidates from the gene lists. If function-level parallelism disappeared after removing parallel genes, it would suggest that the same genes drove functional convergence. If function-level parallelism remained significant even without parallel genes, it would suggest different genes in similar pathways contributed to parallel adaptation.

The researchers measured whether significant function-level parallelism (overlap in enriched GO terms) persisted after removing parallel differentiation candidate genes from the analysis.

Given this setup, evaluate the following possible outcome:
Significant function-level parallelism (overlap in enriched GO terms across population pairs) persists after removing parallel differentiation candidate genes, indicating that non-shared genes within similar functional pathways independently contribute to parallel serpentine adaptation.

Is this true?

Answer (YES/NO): YES